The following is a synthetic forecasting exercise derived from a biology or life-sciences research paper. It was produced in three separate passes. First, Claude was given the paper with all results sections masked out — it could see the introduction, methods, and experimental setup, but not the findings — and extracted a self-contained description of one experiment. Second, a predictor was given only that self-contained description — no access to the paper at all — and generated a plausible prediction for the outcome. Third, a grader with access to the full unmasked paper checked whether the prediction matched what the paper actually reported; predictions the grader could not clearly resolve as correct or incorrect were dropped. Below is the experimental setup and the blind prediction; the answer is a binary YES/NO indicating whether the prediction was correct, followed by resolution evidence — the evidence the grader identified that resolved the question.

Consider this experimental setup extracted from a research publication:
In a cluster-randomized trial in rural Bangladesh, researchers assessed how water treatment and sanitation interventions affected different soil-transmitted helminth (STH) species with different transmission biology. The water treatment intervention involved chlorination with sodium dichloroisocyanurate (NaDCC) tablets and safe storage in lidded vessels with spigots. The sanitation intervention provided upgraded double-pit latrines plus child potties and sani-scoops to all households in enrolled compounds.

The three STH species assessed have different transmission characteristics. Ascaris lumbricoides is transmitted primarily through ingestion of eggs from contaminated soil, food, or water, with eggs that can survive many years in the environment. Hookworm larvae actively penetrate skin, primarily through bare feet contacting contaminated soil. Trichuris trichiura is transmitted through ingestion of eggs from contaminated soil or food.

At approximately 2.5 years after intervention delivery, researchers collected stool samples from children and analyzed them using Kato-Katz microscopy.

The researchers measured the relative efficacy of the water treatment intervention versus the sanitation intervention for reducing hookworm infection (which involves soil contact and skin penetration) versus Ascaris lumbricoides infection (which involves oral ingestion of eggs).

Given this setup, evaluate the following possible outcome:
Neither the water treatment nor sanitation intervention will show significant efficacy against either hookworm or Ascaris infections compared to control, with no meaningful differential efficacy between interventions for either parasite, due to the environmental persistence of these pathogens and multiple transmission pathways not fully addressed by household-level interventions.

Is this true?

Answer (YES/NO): NO